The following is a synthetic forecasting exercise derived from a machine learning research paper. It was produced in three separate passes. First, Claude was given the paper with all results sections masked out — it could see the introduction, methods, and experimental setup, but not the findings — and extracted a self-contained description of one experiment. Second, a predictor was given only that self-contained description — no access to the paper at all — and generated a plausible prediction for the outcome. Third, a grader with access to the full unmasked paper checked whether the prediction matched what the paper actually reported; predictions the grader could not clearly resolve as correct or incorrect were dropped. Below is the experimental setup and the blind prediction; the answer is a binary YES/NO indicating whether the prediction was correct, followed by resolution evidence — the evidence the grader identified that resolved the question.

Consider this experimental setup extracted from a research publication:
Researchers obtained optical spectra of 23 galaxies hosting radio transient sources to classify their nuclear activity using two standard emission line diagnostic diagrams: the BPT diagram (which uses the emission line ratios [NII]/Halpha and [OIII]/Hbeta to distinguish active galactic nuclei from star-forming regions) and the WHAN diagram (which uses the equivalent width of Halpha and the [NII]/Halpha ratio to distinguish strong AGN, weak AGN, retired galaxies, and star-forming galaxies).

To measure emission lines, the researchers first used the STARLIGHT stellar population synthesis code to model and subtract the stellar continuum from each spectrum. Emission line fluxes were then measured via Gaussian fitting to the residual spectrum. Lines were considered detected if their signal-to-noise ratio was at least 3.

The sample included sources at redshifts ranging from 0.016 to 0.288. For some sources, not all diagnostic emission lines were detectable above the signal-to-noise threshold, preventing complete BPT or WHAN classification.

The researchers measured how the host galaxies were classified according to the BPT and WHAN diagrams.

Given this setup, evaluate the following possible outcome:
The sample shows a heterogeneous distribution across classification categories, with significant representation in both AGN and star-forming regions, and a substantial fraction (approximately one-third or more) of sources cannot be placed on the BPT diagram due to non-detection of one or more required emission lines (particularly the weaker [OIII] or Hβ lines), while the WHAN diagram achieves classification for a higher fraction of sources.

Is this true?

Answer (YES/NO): NO